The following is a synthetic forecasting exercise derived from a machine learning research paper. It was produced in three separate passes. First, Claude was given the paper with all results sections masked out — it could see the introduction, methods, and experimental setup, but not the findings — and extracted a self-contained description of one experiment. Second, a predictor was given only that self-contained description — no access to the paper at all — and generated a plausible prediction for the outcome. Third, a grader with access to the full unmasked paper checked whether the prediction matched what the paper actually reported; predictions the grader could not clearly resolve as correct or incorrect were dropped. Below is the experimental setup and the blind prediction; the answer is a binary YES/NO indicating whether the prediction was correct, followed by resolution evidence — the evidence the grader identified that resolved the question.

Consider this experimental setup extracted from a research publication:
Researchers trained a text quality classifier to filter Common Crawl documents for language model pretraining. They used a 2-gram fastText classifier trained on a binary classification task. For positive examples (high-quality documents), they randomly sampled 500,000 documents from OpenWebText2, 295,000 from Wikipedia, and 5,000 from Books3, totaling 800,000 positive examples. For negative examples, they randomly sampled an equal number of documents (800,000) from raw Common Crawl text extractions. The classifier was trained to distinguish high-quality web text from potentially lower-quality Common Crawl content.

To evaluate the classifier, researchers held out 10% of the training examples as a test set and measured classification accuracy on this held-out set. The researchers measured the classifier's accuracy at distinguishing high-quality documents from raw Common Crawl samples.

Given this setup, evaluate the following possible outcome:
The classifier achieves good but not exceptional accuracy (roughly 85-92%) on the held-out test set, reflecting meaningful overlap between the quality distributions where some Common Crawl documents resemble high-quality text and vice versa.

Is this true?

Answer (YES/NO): YES